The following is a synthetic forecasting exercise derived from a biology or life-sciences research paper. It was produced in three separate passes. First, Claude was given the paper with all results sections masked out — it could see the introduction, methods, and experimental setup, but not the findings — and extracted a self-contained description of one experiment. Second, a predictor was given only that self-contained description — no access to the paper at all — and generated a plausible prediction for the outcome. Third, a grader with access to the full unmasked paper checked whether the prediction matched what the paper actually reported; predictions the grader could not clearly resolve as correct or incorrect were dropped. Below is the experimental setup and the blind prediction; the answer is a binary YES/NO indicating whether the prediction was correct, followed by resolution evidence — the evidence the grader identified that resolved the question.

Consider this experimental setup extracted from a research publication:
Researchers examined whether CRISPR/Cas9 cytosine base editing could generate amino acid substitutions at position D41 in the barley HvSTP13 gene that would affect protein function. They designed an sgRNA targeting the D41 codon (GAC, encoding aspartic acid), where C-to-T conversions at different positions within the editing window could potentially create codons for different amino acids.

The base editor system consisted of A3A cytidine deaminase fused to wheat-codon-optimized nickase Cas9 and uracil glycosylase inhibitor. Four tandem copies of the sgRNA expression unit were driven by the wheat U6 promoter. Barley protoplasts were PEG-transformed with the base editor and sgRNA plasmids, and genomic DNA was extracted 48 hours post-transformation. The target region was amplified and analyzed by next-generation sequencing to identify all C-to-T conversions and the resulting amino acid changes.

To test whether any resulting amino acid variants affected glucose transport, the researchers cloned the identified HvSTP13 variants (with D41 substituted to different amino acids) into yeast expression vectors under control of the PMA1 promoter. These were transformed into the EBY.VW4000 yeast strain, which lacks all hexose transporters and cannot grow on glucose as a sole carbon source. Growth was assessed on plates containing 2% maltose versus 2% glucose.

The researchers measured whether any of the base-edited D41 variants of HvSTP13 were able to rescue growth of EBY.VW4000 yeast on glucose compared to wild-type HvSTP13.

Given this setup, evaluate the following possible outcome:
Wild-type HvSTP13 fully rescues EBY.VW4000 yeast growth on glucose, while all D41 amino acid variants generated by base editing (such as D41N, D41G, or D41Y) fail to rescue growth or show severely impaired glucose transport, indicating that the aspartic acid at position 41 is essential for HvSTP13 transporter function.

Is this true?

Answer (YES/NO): YES